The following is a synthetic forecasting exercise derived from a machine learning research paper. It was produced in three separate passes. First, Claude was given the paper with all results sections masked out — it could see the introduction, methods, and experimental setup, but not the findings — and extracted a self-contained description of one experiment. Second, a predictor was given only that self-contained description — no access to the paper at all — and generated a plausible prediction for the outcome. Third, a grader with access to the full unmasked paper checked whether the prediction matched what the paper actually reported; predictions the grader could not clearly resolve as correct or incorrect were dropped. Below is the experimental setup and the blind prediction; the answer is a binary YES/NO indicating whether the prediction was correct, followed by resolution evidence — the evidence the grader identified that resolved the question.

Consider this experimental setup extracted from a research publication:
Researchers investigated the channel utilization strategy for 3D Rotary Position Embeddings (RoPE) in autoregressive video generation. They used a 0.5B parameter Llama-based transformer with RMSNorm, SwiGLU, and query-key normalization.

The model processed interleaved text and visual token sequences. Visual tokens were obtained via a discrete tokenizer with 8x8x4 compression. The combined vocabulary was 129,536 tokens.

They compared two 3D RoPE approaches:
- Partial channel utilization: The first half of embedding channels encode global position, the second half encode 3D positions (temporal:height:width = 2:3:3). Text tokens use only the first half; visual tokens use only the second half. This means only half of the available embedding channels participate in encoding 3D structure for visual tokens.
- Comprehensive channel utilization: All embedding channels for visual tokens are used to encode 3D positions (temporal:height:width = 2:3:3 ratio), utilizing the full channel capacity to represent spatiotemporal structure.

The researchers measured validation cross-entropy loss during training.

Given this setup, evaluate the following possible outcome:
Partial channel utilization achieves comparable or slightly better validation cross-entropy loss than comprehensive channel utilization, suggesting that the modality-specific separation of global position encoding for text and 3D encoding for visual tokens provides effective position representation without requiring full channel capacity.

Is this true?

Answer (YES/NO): NO